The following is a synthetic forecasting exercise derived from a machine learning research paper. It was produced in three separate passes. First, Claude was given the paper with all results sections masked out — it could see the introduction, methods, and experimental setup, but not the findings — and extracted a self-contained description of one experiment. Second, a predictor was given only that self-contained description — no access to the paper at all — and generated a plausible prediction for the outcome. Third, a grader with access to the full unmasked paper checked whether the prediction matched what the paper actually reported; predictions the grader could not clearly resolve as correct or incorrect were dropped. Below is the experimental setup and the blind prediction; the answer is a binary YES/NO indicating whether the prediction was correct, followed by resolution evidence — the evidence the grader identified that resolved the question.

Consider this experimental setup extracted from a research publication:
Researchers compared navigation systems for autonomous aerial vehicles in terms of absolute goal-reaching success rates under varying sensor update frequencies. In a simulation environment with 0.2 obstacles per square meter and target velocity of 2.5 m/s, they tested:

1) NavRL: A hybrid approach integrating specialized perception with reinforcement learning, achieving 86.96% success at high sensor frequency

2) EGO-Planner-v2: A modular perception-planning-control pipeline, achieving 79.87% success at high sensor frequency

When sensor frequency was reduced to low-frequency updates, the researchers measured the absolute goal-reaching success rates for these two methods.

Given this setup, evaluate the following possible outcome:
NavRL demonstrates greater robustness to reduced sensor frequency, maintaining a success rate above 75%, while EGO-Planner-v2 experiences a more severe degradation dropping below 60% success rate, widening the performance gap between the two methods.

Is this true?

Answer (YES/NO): NO